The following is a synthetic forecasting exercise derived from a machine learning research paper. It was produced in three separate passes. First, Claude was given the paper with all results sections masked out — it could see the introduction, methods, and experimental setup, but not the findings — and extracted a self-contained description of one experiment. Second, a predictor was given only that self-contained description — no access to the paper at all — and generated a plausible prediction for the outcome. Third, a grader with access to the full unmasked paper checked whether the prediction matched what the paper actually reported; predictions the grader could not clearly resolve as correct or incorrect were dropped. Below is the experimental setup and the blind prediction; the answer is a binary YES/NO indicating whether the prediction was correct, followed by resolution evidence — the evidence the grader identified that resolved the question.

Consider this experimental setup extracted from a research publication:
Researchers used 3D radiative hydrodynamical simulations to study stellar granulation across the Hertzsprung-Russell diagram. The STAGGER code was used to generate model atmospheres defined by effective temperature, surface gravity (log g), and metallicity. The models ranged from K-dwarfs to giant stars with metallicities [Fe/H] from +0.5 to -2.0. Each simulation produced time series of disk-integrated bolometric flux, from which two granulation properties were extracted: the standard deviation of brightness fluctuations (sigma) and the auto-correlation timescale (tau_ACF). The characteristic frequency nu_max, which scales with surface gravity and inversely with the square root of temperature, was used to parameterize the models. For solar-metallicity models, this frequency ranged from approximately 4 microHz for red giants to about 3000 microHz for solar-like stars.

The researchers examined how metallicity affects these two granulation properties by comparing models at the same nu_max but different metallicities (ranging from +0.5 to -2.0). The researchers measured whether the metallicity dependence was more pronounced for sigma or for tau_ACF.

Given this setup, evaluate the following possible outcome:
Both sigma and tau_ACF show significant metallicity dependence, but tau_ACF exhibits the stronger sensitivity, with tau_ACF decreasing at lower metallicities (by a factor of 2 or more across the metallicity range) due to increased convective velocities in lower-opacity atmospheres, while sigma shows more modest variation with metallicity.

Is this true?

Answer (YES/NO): NO